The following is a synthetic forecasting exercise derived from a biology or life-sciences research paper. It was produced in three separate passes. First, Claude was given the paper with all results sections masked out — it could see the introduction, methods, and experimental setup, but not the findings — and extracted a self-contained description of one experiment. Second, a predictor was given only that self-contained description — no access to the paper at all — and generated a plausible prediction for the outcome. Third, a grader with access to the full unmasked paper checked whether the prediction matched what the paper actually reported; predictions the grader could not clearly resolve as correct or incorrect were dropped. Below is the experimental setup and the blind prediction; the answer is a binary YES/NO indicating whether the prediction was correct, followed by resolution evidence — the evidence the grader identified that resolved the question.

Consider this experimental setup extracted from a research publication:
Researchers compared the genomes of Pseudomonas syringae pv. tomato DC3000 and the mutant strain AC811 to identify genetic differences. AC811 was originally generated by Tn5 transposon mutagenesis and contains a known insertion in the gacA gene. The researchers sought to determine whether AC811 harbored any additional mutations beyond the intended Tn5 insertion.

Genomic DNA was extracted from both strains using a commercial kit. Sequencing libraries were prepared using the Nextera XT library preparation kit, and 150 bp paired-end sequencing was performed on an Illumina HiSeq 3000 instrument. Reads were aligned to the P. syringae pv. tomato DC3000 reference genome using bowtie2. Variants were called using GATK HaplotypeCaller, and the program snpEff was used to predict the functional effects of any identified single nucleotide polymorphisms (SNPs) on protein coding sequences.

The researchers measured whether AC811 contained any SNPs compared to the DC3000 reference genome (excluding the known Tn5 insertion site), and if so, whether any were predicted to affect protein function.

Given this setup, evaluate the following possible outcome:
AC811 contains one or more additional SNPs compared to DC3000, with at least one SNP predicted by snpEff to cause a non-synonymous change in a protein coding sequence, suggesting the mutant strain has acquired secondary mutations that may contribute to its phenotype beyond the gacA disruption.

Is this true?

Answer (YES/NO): YES